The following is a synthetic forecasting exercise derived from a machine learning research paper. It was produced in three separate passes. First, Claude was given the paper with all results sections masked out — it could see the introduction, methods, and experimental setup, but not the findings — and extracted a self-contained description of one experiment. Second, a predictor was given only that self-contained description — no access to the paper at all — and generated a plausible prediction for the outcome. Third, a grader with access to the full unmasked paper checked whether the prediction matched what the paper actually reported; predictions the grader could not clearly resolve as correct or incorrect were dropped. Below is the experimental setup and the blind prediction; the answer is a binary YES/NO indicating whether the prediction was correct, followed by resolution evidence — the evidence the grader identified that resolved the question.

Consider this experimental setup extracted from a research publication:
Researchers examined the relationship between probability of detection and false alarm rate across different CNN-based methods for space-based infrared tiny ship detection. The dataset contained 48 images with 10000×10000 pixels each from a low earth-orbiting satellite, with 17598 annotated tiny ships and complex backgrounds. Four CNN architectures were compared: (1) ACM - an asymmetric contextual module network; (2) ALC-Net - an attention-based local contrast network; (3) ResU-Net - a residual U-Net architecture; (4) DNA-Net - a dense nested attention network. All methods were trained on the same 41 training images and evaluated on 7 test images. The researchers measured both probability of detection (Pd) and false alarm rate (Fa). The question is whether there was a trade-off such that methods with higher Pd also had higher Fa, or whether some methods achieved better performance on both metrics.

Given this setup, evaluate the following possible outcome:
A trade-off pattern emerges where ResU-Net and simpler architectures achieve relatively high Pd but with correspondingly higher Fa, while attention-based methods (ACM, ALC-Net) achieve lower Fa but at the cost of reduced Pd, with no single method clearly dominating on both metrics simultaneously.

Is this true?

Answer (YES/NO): NO